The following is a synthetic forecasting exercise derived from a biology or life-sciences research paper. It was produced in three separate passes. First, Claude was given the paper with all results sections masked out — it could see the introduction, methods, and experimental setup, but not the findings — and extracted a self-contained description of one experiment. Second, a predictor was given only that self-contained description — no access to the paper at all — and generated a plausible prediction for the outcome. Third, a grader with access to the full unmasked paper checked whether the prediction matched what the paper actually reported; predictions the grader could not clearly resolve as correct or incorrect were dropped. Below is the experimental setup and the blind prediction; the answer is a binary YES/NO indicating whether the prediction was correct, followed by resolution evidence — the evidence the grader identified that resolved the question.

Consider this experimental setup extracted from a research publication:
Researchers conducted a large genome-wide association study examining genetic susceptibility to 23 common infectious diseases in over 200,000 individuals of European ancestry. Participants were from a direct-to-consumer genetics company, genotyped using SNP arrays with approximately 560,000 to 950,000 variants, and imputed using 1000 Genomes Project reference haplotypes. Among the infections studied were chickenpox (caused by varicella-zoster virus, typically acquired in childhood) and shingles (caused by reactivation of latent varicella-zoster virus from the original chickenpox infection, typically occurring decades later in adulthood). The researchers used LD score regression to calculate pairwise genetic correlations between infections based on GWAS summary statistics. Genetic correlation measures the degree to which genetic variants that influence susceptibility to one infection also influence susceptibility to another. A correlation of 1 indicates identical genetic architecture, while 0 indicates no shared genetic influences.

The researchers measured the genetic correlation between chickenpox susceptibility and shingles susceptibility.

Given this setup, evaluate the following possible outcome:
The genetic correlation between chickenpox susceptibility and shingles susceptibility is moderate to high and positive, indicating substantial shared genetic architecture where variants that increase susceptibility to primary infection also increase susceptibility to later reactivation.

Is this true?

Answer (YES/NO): YES